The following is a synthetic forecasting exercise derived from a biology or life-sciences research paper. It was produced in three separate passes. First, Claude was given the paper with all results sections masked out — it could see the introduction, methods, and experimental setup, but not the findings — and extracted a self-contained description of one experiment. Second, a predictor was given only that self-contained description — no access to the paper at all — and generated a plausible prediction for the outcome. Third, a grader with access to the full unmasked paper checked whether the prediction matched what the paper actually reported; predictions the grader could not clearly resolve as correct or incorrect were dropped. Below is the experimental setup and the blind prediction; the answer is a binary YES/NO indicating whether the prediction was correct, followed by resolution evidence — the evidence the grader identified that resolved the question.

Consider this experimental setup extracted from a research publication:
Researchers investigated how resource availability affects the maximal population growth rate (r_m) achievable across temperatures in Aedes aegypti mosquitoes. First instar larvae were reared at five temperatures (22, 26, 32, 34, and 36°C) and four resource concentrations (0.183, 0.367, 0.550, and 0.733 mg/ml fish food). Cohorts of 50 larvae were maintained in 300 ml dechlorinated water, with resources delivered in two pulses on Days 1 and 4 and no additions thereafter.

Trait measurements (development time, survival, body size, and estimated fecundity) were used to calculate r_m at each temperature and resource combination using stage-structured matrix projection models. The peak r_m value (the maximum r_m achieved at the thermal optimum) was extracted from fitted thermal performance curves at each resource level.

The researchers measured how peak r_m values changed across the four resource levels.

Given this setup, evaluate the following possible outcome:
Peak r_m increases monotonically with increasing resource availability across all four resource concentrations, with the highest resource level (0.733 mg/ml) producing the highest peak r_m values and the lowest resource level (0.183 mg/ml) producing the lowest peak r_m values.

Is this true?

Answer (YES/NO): NO